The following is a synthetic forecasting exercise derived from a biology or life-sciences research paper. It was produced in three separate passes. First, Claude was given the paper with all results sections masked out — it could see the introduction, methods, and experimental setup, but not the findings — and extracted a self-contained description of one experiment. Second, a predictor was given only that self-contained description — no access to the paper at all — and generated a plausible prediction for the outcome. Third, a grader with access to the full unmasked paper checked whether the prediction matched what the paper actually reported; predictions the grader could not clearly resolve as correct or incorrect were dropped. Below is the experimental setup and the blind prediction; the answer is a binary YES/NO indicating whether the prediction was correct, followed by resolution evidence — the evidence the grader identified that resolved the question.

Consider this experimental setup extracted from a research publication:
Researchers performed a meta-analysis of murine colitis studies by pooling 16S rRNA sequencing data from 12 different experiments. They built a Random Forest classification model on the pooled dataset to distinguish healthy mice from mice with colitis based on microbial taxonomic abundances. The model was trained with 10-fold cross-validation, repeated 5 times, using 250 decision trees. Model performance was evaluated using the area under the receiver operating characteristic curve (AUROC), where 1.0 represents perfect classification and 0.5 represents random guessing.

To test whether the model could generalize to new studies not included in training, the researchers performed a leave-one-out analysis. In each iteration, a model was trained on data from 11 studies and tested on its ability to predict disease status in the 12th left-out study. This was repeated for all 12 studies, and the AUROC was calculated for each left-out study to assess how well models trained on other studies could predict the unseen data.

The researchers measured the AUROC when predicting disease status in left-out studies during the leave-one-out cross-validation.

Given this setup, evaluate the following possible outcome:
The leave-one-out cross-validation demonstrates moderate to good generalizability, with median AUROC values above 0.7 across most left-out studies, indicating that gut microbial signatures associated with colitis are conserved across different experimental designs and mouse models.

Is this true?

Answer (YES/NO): NO